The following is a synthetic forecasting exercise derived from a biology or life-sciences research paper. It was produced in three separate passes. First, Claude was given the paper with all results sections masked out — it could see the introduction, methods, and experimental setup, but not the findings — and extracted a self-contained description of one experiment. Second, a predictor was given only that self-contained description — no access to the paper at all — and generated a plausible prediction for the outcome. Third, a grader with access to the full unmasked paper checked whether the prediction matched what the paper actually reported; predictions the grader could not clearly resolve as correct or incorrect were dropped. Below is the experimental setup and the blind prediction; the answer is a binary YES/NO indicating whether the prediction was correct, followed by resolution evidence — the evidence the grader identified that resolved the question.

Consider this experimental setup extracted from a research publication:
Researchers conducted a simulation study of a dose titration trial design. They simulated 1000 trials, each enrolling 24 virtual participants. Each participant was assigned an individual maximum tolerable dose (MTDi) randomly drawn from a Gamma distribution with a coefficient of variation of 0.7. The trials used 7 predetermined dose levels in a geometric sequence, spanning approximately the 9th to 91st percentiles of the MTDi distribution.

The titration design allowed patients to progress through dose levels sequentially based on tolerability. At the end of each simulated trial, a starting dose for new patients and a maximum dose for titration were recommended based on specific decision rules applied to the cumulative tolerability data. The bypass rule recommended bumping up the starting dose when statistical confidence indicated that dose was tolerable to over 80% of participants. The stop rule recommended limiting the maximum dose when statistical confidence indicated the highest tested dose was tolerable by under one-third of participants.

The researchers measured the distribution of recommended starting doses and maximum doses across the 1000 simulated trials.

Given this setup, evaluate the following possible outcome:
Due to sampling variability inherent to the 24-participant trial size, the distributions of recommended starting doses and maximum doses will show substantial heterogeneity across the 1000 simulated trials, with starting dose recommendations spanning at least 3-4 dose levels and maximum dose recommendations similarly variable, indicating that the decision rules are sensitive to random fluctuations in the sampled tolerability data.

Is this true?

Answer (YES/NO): NO